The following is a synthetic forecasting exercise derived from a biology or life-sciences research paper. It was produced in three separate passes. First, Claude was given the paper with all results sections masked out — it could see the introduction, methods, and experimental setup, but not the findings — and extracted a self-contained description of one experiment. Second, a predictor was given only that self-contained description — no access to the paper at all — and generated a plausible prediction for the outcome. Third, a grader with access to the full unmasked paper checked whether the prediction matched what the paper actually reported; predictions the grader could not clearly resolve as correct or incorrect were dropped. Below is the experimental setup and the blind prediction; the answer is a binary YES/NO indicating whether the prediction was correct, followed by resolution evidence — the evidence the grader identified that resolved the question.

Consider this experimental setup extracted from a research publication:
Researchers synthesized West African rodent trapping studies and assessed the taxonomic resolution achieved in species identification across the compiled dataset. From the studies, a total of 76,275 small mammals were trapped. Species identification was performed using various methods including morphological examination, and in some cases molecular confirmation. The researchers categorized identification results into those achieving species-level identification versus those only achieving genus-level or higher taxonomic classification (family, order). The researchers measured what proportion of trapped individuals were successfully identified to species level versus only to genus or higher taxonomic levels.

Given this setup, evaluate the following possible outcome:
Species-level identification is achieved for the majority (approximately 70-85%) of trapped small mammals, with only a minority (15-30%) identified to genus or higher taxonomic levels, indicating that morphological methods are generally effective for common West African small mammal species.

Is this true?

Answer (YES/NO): NO